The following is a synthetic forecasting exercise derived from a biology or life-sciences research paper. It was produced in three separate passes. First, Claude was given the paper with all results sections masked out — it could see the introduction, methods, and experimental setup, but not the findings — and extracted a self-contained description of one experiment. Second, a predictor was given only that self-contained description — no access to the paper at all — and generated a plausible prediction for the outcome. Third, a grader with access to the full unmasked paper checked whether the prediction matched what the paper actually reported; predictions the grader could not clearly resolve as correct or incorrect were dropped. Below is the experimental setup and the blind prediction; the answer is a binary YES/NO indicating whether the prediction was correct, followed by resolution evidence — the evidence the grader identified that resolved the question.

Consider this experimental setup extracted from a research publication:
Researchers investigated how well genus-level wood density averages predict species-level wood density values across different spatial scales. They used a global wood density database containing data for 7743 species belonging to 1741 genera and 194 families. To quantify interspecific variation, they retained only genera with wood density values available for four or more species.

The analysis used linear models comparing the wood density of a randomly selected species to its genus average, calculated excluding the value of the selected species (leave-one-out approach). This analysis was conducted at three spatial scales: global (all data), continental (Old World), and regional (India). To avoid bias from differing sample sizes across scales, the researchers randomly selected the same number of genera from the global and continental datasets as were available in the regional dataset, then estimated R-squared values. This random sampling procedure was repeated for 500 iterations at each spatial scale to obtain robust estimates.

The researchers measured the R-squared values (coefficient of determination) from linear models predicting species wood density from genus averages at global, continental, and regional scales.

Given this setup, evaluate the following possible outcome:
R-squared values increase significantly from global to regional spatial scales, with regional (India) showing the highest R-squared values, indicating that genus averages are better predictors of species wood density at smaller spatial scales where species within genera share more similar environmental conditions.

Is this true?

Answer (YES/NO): NO